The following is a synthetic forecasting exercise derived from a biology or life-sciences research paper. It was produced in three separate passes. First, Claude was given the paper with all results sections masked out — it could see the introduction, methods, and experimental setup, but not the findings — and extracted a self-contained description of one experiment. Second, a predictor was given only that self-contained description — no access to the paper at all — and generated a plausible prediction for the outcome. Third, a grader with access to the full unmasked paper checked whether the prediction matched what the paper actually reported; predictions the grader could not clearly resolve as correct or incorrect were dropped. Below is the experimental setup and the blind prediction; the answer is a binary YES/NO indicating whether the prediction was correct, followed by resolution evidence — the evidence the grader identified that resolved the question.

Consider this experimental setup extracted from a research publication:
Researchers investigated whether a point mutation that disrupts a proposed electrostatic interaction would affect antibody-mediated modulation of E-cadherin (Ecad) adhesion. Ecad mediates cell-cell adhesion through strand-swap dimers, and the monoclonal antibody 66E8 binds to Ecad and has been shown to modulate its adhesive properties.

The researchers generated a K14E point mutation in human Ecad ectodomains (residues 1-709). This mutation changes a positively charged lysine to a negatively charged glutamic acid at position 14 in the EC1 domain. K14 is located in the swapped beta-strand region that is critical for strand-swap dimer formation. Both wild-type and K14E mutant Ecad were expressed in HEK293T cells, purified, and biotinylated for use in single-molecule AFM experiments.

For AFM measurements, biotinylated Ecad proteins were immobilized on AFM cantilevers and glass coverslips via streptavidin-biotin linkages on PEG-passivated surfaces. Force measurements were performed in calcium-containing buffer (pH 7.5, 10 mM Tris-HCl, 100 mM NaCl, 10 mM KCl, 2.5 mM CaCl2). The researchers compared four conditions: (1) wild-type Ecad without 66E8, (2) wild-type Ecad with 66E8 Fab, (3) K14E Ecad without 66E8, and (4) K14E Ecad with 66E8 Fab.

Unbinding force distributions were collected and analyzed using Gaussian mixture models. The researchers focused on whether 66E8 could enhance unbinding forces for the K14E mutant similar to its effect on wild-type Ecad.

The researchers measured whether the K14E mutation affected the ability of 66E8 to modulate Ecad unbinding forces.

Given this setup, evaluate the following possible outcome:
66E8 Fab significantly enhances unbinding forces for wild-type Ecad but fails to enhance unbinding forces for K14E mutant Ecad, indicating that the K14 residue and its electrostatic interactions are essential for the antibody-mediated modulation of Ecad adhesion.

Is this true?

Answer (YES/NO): NO